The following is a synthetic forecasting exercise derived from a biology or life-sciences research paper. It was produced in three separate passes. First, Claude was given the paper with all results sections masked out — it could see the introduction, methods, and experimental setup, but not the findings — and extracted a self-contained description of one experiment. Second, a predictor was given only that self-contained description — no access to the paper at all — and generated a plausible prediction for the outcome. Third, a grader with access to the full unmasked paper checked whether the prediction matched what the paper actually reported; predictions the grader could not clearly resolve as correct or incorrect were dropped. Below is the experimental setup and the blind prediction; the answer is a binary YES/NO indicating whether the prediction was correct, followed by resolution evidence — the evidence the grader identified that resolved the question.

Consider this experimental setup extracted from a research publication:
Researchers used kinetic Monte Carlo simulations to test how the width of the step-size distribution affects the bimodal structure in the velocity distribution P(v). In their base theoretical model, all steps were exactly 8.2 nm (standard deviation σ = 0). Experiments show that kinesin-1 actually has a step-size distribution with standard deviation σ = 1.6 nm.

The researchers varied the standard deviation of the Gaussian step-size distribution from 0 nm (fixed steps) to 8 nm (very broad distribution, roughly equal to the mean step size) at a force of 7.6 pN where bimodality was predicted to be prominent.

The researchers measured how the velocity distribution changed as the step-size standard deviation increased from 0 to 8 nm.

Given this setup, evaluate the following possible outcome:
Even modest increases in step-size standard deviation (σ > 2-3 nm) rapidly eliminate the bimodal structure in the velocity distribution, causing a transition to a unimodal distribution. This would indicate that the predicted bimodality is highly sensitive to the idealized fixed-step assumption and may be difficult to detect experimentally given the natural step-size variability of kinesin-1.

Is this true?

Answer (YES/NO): NO